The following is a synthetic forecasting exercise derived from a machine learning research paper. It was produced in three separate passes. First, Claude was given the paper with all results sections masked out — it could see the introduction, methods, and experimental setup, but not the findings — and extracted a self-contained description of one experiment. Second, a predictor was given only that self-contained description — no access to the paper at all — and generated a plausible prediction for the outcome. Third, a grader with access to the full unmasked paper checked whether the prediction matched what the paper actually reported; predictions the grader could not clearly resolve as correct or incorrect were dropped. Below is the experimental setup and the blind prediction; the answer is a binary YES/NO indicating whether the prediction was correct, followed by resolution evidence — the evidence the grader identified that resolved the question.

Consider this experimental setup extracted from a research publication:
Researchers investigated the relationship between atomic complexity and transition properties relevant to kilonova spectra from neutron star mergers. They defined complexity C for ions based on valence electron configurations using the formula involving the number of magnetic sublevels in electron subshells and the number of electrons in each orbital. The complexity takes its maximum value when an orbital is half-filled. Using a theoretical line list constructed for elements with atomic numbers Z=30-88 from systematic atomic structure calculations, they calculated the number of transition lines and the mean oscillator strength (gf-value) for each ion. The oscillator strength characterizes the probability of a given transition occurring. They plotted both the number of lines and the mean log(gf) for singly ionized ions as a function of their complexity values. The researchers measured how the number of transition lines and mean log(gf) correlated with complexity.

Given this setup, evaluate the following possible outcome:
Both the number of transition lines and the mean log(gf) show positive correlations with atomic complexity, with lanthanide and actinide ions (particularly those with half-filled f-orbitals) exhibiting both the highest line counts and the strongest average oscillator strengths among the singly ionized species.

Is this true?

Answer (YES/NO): NO